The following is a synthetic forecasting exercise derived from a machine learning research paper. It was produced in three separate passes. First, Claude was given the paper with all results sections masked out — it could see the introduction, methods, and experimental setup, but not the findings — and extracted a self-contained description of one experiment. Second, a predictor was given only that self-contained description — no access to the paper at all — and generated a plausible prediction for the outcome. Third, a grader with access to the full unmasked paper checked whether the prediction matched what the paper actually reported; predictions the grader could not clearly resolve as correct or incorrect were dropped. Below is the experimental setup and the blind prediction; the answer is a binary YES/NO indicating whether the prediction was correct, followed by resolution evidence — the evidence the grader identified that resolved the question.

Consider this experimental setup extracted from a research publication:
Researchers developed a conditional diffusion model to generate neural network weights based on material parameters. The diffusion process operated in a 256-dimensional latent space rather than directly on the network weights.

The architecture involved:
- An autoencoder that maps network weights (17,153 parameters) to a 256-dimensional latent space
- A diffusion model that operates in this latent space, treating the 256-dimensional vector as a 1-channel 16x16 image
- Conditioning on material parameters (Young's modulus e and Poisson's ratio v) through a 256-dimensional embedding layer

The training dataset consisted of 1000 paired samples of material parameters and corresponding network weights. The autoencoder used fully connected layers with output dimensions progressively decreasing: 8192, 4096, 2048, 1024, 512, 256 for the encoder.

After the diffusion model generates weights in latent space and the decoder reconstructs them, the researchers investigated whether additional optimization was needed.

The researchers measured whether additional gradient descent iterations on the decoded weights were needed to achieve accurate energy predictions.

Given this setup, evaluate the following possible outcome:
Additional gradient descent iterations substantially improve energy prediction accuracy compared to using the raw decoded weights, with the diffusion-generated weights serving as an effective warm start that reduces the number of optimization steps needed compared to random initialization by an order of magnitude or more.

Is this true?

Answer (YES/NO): NO